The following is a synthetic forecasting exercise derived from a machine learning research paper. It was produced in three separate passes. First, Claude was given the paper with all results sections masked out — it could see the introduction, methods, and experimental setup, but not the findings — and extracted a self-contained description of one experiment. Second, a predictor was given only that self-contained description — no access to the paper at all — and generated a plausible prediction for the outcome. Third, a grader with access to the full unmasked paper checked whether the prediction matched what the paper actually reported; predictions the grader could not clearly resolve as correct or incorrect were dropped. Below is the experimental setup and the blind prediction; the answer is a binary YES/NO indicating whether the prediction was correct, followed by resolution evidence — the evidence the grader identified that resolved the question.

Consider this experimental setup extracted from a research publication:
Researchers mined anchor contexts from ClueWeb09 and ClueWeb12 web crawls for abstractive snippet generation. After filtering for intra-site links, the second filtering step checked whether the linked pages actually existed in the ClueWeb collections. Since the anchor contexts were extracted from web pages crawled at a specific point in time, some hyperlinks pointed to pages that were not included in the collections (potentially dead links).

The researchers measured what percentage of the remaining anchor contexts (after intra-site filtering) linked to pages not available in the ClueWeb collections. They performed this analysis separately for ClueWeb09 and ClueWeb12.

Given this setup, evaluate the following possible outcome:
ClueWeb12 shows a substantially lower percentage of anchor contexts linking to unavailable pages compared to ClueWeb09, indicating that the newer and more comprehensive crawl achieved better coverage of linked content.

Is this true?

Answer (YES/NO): NO